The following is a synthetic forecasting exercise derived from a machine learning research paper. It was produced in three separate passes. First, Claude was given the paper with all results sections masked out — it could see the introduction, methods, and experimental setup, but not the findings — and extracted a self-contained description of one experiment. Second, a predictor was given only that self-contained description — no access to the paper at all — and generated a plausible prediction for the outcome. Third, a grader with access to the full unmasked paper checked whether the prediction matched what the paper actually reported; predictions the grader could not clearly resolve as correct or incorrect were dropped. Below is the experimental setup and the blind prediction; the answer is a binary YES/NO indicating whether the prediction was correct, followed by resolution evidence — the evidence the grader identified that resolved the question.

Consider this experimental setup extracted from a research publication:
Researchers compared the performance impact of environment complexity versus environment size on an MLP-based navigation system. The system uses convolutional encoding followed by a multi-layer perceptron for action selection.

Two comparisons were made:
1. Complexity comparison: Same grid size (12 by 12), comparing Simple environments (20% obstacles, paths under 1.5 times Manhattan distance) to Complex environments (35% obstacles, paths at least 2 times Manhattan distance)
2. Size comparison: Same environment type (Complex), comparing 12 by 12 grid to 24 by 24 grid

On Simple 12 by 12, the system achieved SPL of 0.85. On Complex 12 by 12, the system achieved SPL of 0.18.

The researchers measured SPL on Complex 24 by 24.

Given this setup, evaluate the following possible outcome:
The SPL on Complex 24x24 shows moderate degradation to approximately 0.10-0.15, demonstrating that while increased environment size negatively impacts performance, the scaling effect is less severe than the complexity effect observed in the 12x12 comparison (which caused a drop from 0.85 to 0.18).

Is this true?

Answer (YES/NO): NO